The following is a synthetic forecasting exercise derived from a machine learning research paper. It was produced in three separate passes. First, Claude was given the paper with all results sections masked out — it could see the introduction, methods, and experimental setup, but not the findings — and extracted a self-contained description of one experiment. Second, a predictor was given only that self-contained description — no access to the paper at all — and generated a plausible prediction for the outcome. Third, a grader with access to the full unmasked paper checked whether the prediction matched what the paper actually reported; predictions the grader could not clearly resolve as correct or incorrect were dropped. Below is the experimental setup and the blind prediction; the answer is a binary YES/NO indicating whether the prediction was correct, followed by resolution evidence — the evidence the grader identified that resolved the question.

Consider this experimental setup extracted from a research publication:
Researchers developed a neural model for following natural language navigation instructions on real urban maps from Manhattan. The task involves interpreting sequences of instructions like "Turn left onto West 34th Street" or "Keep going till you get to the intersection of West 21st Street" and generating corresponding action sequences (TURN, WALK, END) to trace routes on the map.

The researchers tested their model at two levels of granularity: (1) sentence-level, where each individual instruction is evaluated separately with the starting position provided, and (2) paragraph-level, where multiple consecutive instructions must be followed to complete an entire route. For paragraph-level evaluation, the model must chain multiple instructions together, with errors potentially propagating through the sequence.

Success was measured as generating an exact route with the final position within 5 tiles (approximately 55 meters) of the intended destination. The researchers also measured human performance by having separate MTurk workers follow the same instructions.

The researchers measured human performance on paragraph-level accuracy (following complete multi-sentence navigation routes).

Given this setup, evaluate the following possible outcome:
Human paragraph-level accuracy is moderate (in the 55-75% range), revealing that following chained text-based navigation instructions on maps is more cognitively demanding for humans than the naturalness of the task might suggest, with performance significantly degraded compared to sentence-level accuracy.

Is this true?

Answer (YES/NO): NO